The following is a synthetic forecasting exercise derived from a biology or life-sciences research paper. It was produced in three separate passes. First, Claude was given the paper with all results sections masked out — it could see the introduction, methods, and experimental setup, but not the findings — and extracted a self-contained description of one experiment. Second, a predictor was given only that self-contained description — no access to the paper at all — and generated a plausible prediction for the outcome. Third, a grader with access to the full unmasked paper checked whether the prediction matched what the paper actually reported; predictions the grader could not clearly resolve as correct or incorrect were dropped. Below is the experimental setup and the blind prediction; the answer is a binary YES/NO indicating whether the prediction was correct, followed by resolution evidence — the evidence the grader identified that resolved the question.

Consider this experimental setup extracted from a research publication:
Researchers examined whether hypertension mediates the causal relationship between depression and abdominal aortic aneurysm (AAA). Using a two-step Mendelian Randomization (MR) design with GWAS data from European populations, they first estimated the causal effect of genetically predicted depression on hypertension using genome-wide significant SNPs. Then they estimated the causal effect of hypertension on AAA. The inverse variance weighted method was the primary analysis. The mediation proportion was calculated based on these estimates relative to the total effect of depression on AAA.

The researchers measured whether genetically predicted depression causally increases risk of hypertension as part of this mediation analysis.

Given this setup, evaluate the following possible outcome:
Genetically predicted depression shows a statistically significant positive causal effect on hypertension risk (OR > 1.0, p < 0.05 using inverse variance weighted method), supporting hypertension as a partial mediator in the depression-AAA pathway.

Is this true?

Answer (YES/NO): YES